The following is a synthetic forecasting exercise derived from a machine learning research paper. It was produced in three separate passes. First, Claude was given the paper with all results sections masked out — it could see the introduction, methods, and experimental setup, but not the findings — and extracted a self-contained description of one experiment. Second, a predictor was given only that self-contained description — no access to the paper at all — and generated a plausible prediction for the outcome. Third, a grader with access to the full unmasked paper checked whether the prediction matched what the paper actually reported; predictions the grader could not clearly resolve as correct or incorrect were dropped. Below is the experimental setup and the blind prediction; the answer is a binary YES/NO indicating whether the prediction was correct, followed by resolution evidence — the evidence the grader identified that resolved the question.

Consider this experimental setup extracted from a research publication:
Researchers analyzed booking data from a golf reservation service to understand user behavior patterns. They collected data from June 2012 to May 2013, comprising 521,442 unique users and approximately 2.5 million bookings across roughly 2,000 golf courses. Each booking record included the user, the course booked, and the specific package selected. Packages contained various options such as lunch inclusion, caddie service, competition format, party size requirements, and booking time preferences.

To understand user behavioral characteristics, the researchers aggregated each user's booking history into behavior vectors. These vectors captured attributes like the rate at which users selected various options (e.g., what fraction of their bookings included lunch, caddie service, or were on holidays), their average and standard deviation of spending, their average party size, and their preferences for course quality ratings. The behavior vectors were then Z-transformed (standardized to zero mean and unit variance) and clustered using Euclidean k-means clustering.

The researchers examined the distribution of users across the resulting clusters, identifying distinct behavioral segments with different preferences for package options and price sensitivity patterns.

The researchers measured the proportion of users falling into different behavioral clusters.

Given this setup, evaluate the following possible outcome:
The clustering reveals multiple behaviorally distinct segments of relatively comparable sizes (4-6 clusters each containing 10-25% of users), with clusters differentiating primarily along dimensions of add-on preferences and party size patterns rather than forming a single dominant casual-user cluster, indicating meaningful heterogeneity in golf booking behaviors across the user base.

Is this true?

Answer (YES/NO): NO